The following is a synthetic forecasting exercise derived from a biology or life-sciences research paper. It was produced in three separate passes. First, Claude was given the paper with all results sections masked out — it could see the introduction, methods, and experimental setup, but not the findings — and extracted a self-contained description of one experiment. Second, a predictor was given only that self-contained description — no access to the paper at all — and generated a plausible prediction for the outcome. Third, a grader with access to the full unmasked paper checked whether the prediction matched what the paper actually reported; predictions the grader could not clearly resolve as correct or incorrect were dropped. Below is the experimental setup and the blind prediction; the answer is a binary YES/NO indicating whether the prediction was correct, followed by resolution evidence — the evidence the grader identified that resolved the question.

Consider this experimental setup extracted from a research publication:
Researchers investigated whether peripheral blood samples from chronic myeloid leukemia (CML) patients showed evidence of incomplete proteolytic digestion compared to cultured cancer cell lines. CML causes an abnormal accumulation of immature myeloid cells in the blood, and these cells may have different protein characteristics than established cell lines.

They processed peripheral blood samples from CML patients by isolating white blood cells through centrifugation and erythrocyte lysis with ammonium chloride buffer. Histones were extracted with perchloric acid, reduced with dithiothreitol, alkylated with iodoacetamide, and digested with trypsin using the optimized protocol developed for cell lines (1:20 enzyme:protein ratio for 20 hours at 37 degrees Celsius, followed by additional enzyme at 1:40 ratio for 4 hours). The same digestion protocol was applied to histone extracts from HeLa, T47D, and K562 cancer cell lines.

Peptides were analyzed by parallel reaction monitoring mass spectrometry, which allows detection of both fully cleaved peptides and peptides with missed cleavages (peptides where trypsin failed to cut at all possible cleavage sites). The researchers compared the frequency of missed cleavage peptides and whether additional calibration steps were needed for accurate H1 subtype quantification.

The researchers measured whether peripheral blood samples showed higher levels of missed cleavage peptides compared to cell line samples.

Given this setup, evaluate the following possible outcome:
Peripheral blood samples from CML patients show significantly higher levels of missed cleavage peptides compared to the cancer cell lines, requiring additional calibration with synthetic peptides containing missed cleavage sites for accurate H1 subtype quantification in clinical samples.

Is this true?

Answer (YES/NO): YES